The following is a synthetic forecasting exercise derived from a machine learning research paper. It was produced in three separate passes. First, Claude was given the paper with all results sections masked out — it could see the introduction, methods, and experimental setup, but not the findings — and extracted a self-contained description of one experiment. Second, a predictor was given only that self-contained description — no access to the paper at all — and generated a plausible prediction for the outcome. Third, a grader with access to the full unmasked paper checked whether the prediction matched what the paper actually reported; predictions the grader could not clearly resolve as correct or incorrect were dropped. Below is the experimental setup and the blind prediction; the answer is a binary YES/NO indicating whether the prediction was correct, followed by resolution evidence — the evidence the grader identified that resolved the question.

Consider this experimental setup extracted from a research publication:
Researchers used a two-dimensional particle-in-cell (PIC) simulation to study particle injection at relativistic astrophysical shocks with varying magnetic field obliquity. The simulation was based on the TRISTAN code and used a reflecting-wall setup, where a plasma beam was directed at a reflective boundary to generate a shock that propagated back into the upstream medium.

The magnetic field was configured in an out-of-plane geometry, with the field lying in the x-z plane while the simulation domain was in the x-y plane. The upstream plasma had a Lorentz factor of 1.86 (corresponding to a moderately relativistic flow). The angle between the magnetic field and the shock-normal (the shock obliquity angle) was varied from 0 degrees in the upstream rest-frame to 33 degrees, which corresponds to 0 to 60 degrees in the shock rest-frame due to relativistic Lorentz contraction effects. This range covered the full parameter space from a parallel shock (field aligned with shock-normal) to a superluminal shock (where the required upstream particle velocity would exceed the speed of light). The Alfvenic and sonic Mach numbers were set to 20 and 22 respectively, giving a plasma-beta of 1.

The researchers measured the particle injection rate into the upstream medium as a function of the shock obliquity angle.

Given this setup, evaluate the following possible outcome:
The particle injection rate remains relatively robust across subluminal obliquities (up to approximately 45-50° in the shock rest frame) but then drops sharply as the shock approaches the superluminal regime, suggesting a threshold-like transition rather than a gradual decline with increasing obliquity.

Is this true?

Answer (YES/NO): NO